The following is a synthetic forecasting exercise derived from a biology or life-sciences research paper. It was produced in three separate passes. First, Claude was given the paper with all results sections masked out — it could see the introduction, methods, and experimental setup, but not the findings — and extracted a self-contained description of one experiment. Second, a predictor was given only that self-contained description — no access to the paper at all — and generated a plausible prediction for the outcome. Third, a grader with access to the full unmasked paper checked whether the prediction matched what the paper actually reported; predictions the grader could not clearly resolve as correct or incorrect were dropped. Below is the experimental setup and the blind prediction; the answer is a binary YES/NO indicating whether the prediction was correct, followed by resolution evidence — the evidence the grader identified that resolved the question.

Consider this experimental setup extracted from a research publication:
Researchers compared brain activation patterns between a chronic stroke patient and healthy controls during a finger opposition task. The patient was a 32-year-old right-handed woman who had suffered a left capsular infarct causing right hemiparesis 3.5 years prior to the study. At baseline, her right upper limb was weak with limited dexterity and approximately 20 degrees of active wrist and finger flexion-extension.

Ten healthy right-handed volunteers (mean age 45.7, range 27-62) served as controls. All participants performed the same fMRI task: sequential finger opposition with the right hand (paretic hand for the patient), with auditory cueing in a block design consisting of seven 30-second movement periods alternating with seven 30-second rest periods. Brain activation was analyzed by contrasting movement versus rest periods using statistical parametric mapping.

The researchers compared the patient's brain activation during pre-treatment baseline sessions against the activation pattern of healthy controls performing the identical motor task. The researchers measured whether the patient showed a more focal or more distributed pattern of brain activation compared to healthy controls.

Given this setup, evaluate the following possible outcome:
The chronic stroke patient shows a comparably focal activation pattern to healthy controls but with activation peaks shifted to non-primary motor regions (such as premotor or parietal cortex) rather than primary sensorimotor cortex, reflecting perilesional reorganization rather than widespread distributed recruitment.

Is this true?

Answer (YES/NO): NO